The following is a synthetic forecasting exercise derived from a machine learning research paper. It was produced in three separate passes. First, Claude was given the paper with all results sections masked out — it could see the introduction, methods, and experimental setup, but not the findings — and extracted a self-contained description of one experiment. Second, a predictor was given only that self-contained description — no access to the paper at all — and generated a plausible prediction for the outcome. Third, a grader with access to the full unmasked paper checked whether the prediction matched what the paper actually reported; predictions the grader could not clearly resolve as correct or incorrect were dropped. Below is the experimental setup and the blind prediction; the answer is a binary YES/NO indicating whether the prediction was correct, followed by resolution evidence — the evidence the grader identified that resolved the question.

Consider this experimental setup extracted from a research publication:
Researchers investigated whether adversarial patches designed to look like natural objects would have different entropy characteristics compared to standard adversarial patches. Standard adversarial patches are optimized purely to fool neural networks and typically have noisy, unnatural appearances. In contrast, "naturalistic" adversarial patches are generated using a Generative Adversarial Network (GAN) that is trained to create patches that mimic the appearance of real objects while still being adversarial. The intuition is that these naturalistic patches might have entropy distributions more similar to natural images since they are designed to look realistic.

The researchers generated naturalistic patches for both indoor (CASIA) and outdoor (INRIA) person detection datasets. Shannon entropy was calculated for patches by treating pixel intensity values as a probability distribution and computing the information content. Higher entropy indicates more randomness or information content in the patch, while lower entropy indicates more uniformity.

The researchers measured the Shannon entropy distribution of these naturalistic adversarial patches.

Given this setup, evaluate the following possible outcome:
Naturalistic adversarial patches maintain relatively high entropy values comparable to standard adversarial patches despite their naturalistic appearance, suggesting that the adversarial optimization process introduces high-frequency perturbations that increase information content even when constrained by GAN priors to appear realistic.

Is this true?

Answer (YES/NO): YES